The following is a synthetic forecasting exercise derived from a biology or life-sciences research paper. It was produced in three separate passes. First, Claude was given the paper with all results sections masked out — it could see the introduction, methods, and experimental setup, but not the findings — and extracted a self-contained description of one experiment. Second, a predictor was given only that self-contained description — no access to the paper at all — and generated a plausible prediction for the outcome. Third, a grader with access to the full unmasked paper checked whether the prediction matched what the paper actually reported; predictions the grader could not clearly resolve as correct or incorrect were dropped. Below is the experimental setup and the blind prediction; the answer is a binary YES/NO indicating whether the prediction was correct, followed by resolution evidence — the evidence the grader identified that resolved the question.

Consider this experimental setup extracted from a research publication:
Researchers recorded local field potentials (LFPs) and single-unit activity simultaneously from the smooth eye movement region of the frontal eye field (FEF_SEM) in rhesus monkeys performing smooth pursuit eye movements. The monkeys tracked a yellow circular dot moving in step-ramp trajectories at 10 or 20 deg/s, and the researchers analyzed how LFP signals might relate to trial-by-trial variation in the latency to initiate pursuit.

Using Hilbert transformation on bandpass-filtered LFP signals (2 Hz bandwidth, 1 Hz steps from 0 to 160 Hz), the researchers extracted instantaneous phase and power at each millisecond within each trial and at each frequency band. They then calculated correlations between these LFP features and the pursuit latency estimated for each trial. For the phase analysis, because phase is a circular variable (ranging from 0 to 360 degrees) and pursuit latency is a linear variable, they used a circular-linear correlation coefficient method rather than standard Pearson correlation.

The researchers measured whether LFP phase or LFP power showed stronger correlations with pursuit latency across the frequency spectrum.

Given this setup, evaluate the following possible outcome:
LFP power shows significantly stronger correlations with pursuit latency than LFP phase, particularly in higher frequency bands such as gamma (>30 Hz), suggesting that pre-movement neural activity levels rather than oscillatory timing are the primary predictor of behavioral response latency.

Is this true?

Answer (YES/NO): NO